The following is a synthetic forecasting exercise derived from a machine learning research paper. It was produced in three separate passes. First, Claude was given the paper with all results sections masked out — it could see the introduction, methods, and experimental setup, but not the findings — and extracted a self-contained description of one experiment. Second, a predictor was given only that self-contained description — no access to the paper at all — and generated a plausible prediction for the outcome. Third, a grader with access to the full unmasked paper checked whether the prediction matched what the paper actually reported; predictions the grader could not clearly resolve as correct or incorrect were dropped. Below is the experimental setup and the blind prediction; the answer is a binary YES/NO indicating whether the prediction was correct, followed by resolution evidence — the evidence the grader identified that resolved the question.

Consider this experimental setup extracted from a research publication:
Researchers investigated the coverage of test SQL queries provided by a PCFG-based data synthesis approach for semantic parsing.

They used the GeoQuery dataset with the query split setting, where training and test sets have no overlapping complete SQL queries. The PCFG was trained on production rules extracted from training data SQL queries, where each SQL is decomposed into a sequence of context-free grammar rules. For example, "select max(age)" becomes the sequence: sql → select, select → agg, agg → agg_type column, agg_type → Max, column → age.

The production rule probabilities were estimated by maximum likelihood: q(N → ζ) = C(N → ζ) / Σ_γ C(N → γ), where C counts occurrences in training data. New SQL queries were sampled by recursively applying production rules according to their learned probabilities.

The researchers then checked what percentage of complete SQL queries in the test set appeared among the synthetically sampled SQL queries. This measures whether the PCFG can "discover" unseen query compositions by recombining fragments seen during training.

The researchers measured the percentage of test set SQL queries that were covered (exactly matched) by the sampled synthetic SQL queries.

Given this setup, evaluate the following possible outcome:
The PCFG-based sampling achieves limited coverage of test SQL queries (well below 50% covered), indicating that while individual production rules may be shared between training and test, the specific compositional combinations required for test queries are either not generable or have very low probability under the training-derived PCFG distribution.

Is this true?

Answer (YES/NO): YES